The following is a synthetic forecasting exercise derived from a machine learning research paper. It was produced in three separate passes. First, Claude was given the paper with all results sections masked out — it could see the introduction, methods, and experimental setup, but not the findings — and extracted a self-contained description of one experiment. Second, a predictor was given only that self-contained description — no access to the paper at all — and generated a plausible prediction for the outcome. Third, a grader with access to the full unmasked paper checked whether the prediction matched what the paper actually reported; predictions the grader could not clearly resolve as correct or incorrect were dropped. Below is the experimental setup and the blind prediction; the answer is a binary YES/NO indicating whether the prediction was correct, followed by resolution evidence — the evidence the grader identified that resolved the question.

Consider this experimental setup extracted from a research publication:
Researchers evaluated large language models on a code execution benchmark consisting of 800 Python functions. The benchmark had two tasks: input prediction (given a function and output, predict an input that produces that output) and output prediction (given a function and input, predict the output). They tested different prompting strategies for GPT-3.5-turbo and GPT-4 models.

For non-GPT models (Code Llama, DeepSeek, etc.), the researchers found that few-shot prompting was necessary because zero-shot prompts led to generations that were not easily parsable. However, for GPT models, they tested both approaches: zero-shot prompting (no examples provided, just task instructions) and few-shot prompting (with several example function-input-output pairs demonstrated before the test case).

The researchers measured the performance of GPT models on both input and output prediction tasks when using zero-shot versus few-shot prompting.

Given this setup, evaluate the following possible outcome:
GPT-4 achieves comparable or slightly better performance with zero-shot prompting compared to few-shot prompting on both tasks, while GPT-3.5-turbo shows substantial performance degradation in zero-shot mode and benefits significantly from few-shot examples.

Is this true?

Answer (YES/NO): NO